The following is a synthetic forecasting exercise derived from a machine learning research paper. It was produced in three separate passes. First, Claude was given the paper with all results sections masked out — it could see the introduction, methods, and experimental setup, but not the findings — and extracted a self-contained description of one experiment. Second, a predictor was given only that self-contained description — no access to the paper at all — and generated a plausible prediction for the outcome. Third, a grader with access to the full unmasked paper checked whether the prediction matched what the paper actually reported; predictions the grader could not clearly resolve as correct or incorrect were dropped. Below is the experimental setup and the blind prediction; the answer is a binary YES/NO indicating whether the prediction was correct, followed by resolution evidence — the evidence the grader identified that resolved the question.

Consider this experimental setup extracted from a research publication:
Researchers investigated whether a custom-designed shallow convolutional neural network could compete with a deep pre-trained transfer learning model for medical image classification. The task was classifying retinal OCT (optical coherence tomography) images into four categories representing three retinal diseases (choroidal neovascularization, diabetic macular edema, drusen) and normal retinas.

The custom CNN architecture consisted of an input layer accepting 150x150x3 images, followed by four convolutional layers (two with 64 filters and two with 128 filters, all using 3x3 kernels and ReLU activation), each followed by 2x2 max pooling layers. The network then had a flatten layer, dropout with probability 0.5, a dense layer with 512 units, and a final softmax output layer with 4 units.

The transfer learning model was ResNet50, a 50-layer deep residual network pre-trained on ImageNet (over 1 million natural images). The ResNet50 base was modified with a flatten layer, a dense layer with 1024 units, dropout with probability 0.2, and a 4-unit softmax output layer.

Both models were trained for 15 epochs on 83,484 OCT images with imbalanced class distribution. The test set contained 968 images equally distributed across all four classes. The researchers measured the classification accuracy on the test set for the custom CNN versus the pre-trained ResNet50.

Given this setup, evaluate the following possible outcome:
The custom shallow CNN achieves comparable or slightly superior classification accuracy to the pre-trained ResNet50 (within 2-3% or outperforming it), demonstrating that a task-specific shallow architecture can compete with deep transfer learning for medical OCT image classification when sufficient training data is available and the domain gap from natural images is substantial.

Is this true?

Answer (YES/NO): YES